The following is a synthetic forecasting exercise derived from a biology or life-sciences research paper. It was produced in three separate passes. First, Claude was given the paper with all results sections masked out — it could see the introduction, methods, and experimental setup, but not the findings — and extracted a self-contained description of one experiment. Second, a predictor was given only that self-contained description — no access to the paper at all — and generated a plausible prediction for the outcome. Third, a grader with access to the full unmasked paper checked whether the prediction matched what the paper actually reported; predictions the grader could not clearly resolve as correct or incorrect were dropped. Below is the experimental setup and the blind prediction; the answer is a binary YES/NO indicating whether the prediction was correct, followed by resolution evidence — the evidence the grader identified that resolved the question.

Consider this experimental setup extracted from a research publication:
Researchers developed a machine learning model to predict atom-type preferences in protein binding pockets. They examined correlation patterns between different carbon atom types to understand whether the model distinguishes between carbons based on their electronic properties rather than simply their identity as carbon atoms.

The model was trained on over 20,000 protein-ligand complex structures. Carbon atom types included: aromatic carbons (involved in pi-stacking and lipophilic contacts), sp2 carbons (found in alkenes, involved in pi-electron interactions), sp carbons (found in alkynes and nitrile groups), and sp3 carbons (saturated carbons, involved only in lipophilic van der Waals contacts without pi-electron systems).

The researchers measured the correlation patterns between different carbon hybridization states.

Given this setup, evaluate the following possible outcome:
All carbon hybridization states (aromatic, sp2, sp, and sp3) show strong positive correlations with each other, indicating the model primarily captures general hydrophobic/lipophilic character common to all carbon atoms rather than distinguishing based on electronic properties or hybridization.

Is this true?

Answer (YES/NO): NO